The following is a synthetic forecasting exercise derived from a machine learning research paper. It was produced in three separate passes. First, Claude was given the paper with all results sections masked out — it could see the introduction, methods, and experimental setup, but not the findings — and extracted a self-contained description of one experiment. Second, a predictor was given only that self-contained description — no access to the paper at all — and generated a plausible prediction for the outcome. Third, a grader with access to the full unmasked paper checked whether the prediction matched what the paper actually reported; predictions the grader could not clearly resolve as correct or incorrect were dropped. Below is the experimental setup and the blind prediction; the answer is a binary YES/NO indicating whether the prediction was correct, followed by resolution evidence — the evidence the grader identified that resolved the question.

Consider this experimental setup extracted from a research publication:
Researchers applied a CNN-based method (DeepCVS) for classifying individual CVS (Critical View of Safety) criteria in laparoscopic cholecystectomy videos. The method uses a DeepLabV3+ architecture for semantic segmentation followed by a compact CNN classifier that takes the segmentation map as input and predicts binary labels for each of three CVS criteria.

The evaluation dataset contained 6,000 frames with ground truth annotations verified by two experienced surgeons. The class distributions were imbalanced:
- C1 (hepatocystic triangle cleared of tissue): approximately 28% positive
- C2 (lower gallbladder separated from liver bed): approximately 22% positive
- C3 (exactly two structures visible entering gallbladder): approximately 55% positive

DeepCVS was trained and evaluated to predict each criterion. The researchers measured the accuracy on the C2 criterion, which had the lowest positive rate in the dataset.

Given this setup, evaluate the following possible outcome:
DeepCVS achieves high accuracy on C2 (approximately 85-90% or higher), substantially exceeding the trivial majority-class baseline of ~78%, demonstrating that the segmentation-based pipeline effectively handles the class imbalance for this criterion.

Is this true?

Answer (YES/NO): NO